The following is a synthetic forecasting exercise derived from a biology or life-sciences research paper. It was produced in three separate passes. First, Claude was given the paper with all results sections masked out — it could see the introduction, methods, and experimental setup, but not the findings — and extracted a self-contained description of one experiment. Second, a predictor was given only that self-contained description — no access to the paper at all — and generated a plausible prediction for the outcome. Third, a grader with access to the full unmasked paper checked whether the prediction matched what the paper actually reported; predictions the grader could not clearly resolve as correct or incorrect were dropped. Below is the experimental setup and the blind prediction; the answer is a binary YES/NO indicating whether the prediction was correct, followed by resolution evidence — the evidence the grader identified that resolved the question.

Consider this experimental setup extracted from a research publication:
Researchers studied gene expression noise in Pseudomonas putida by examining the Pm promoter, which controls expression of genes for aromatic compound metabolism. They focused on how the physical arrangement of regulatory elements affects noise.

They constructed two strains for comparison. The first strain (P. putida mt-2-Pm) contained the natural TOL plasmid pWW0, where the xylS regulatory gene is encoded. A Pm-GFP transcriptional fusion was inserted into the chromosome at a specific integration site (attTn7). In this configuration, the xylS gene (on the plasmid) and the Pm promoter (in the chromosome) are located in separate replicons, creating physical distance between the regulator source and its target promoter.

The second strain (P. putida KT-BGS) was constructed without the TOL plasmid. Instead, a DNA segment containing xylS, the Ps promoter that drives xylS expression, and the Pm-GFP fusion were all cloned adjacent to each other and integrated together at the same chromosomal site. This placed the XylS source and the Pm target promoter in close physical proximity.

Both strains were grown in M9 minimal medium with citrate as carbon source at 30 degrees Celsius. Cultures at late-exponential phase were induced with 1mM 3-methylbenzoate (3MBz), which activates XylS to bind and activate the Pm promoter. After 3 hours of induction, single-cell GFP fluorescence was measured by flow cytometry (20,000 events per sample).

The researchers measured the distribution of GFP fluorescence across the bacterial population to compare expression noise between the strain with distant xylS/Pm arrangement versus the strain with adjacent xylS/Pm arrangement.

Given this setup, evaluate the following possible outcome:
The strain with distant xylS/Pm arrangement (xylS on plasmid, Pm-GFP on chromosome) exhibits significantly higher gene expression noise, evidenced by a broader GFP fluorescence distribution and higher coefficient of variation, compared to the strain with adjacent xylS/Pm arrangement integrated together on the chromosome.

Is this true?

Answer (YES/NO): YES